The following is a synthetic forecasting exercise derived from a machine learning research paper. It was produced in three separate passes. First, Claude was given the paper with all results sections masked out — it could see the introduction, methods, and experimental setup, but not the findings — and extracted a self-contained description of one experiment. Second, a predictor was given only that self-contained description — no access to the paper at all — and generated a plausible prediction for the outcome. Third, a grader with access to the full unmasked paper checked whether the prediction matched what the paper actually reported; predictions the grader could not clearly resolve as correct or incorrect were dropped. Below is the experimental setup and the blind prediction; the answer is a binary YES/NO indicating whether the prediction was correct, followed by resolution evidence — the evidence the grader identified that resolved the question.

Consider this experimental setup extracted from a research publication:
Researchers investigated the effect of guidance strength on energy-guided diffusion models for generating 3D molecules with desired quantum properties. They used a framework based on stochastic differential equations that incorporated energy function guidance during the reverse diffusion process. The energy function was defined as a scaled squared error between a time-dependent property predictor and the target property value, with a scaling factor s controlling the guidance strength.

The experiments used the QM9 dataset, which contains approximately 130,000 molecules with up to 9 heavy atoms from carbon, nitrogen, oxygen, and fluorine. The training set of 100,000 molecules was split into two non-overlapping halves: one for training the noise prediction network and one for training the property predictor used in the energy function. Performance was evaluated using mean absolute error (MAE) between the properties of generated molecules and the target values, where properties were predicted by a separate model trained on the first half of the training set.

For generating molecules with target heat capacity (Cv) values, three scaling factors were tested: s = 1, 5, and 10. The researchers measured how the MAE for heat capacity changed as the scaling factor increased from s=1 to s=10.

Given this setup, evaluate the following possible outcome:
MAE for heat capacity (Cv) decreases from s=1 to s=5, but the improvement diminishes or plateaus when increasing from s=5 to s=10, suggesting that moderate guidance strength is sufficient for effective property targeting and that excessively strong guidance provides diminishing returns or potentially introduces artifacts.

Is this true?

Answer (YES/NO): NO